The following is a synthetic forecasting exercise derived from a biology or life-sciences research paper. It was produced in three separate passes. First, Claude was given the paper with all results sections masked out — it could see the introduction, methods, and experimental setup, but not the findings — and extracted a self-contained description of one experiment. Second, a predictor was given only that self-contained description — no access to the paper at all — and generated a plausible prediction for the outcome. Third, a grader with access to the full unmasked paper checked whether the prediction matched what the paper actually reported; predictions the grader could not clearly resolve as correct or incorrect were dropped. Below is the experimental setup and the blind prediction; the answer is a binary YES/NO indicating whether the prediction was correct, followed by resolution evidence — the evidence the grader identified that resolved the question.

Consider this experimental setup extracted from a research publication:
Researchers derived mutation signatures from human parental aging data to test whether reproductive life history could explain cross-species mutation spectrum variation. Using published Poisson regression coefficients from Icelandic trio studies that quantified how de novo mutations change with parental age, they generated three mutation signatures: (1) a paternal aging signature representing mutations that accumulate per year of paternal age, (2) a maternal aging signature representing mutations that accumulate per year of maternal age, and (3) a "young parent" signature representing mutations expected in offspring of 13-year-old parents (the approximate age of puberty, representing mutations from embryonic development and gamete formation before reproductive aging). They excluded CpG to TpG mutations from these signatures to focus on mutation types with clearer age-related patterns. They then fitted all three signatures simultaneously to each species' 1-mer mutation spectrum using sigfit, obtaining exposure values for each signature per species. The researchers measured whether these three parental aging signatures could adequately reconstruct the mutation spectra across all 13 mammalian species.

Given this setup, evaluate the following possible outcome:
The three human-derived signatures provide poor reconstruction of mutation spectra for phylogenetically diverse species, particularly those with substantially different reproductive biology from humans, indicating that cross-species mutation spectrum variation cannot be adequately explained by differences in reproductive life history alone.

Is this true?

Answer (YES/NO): NO